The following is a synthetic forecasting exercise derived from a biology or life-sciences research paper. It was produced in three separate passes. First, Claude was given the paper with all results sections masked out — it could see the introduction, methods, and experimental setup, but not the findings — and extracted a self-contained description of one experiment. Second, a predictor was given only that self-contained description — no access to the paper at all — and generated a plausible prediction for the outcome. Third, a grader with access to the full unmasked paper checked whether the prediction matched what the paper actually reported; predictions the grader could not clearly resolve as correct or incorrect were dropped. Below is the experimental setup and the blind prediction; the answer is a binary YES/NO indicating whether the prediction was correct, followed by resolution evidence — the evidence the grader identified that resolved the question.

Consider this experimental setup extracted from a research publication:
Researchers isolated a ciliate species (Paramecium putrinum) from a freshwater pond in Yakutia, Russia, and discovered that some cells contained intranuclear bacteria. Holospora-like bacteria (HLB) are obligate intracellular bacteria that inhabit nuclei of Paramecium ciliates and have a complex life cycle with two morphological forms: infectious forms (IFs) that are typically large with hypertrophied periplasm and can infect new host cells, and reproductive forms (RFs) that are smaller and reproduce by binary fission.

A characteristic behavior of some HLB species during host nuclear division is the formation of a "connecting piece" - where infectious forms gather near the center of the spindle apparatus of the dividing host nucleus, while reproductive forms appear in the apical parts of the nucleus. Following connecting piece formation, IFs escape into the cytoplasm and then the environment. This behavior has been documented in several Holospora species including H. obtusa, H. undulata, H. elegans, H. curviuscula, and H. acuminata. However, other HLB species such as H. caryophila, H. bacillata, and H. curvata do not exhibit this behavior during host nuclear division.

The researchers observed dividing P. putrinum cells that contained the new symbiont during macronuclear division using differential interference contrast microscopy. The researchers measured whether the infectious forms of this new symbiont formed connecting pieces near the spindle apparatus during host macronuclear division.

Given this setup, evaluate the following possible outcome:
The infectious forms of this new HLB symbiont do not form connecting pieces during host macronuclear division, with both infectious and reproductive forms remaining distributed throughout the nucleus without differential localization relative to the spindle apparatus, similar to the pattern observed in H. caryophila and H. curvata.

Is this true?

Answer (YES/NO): NO